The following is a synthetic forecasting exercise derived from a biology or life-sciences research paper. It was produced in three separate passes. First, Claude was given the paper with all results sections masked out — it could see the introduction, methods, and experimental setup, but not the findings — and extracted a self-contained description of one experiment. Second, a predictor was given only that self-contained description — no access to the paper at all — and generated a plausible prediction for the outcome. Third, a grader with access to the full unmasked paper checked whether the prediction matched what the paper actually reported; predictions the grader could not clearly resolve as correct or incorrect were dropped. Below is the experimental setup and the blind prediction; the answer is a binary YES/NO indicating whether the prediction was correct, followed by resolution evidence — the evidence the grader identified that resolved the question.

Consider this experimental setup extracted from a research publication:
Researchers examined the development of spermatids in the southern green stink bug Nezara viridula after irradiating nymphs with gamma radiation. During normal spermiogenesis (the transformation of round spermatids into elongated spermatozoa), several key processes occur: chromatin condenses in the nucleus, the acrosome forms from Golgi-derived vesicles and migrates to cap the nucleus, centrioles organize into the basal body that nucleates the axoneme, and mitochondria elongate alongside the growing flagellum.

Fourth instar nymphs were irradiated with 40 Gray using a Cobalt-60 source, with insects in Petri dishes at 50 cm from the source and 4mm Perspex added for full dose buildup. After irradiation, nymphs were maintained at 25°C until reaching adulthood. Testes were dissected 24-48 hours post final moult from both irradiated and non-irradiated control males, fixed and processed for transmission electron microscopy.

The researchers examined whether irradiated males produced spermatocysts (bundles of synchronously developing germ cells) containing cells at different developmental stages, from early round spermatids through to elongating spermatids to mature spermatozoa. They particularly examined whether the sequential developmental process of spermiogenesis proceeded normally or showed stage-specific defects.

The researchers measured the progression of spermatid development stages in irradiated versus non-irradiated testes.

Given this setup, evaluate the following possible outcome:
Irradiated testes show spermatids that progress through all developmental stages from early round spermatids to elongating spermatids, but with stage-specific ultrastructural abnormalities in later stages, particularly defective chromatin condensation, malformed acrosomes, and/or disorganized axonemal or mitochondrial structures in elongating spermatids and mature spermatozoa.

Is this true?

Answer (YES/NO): YES